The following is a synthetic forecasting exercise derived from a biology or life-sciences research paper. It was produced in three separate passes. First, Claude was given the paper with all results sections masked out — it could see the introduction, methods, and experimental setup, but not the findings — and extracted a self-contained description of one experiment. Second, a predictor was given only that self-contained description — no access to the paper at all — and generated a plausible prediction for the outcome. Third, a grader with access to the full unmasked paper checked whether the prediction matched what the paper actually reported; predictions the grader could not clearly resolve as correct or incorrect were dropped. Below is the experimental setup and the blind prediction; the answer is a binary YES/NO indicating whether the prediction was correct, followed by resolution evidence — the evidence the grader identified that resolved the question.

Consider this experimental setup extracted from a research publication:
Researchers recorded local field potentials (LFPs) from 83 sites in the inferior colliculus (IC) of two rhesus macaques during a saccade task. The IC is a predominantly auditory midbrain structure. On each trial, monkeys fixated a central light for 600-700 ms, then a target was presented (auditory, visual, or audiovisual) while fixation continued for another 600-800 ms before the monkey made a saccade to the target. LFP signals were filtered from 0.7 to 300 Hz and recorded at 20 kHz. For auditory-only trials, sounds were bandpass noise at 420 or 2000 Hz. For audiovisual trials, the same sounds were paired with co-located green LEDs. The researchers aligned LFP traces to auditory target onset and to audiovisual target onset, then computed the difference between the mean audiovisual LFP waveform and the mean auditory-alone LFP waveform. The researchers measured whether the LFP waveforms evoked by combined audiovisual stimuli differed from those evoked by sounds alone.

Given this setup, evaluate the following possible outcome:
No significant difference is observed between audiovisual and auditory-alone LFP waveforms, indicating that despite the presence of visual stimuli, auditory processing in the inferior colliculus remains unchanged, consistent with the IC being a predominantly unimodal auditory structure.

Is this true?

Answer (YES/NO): NO